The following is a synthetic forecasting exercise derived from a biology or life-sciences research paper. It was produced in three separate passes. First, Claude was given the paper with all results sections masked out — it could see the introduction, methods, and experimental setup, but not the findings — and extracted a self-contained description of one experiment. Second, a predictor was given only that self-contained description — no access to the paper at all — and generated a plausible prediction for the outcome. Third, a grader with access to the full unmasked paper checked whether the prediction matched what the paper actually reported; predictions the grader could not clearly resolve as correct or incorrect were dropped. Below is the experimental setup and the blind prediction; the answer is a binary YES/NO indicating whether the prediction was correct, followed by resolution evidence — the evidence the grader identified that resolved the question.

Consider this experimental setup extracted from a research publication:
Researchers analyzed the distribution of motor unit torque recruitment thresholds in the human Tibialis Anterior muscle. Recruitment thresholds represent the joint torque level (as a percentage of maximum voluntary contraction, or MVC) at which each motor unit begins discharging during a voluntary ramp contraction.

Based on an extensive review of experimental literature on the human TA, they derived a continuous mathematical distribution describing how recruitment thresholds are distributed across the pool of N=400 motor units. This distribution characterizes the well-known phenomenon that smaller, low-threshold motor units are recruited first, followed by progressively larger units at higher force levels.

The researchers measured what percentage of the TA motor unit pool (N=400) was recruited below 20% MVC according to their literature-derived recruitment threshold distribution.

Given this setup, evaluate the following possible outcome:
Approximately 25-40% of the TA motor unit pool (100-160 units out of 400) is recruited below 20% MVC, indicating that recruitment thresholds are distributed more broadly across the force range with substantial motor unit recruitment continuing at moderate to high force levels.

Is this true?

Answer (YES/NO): NO